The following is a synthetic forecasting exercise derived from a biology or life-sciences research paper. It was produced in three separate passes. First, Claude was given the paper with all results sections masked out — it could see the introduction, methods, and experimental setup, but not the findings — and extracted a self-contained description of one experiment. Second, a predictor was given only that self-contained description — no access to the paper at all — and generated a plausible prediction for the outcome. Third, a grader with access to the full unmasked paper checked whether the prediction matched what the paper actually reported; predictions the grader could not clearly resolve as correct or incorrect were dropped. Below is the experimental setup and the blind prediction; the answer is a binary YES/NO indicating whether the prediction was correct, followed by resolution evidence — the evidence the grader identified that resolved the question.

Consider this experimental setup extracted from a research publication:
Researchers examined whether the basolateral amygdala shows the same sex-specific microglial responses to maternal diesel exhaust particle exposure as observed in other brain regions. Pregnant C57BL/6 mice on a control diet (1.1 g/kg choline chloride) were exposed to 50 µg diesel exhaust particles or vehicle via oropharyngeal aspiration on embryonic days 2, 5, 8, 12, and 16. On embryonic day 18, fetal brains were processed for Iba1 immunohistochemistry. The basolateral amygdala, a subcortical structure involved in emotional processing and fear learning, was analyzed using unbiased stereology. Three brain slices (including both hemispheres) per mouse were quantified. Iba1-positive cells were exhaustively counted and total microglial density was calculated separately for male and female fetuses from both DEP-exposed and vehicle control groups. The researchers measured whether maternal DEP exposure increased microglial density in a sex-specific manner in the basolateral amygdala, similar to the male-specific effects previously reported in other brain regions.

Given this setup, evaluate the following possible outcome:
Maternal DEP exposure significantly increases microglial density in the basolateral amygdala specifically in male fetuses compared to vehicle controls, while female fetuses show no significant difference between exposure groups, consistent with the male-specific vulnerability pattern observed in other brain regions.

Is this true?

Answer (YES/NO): NO